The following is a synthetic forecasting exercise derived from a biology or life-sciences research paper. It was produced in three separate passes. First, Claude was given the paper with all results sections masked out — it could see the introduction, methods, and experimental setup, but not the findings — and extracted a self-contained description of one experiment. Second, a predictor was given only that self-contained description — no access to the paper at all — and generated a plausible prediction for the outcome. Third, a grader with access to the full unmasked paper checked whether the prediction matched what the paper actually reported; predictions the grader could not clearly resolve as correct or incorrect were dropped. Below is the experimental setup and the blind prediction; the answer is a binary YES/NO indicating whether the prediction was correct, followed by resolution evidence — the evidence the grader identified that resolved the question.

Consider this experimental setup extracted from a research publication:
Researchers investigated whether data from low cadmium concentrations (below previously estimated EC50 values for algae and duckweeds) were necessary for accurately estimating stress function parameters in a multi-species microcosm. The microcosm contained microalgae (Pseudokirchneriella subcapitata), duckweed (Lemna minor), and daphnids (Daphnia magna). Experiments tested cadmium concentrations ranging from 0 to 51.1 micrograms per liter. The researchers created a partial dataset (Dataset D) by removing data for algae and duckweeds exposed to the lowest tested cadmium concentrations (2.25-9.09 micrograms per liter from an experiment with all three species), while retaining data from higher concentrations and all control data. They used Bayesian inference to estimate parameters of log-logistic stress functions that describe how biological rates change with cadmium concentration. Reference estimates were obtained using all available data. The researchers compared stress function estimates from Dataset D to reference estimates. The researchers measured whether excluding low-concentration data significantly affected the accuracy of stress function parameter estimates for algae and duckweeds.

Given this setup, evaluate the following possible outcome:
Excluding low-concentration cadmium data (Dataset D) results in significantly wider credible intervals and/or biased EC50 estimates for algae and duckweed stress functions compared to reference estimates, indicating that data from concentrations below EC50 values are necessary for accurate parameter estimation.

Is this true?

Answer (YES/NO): NO